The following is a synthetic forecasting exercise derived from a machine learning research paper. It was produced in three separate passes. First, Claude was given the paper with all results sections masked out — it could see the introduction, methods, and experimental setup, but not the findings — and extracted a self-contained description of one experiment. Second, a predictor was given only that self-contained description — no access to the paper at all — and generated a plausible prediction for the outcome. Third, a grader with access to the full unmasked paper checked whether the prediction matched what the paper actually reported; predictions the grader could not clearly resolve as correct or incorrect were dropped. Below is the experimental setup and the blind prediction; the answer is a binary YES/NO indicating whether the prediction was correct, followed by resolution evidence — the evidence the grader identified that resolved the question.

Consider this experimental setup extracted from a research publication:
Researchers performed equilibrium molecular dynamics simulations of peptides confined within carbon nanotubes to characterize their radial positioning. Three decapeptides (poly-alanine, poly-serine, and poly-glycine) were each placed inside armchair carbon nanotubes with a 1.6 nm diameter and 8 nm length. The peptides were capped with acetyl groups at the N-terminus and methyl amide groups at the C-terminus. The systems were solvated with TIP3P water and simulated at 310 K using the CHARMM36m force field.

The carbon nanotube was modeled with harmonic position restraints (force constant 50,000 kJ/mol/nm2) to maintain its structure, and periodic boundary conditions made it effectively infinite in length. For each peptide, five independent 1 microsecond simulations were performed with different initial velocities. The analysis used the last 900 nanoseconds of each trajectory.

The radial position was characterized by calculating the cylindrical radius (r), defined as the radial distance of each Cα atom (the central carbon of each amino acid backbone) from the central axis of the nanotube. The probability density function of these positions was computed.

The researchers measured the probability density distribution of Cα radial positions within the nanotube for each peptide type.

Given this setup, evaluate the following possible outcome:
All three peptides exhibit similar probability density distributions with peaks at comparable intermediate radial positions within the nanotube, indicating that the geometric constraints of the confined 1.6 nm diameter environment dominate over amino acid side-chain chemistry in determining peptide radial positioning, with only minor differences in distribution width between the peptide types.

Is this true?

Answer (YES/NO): NO